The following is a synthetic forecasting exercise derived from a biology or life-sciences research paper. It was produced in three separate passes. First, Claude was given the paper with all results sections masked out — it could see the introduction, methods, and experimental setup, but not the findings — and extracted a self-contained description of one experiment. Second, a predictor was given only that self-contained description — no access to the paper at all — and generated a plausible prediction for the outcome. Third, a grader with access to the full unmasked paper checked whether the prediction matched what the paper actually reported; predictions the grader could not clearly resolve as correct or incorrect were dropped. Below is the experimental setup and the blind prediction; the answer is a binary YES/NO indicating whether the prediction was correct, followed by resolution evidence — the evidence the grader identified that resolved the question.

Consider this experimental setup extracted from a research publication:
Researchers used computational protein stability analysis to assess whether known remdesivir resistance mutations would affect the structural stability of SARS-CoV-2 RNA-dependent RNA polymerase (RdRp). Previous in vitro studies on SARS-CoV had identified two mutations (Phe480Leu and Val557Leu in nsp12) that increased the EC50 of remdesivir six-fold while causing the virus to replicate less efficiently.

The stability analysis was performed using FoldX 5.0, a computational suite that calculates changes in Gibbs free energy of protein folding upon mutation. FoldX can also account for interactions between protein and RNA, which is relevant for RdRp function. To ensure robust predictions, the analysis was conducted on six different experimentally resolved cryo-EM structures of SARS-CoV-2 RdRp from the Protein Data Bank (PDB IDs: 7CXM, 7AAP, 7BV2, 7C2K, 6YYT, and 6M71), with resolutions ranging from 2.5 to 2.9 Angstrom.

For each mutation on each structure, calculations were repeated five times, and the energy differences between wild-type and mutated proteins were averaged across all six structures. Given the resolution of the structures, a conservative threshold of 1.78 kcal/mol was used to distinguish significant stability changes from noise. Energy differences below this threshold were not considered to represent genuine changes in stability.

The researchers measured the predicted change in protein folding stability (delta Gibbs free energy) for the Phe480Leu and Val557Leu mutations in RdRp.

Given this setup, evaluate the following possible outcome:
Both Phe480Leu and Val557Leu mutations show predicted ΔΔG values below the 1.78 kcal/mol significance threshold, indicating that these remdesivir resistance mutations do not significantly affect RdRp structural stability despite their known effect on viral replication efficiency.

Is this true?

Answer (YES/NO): YES